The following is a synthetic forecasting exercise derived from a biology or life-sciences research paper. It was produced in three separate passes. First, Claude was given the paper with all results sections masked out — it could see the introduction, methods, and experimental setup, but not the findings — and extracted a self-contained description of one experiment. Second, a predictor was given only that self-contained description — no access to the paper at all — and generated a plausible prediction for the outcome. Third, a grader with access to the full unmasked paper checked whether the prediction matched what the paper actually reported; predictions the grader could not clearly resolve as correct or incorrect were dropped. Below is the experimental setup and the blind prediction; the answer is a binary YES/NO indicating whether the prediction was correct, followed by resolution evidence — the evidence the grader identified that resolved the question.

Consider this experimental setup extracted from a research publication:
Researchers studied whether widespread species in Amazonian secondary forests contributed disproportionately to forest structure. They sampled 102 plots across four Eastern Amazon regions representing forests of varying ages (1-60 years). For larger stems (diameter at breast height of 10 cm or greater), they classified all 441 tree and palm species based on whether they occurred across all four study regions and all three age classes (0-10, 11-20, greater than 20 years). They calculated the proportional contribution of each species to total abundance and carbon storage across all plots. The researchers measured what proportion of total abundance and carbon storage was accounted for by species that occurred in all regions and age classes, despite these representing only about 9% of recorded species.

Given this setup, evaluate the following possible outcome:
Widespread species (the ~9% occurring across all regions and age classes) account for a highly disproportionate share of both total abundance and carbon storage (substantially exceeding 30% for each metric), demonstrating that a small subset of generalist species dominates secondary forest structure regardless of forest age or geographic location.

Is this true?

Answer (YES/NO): YES